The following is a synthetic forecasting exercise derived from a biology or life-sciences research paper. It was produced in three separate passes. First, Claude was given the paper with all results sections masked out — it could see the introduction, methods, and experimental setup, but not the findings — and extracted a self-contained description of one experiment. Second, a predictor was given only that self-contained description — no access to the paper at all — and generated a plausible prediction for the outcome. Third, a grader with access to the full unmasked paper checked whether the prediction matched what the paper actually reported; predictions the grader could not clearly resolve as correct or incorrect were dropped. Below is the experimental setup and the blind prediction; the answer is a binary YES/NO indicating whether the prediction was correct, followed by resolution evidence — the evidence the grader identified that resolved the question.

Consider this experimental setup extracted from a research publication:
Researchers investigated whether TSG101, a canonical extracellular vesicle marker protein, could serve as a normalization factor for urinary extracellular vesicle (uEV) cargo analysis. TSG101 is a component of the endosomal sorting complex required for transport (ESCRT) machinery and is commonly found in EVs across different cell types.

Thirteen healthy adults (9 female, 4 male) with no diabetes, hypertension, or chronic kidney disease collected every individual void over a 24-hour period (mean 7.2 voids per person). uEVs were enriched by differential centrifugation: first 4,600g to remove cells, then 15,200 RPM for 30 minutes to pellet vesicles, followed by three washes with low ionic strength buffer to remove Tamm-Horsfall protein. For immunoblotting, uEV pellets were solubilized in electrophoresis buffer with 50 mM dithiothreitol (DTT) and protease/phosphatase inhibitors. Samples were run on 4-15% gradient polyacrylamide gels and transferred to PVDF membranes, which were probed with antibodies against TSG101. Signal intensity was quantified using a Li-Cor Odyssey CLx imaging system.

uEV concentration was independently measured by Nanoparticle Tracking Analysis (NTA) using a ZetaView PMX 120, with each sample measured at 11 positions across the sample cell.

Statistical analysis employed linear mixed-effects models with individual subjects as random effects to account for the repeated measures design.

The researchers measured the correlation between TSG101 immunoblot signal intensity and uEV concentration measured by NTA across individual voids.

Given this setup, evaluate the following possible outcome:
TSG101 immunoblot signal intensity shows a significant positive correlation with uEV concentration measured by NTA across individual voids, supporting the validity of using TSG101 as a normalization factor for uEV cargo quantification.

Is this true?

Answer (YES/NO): YES